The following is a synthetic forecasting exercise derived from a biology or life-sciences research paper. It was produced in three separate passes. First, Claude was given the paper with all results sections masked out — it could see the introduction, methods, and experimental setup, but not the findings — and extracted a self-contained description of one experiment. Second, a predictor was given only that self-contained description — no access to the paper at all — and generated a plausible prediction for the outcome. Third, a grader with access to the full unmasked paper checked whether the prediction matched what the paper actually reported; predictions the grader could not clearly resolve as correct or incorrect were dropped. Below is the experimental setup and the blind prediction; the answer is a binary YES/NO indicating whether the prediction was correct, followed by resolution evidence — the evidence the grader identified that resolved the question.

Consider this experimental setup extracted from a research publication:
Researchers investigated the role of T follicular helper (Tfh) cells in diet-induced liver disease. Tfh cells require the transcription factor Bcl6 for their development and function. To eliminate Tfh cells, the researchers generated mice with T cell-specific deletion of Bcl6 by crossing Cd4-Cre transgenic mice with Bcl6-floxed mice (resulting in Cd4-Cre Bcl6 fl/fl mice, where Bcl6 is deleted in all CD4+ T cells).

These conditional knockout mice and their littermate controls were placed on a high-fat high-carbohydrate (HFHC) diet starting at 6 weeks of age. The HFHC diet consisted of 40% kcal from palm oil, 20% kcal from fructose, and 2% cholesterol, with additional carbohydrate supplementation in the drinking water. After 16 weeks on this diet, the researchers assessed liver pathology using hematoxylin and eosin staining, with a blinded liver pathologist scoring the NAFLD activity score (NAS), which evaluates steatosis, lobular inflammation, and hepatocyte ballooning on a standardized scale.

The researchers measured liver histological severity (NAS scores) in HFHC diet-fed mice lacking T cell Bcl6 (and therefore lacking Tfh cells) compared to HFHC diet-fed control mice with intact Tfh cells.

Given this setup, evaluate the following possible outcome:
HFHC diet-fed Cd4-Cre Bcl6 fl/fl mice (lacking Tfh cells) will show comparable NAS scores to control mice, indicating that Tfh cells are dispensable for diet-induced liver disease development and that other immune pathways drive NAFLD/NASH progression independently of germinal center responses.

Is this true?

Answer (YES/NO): NO